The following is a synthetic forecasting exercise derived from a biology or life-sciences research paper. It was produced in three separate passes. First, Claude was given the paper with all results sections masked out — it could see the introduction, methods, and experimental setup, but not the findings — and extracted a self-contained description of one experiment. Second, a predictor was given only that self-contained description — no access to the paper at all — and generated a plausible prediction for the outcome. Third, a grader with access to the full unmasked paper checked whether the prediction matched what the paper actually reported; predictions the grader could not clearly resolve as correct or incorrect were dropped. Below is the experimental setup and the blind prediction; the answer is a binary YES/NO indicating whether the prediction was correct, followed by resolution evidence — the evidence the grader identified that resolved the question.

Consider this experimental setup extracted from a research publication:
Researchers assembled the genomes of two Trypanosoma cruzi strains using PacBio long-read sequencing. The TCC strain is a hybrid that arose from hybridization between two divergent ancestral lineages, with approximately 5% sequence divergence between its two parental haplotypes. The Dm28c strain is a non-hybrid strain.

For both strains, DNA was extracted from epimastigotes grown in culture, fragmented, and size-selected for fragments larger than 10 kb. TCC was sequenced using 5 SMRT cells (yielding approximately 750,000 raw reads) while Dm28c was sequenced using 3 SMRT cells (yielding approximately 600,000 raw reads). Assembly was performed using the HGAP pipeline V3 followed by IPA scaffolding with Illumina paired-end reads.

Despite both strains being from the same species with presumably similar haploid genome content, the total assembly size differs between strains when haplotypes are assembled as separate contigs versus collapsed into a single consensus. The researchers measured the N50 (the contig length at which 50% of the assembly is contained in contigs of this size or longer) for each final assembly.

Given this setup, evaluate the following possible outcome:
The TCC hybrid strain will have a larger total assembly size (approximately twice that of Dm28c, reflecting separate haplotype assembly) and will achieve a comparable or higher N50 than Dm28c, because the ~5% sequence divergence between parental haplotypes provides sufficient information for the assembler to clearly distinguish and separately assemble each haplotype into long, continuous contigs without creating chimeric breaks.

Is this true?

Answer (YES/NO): NO